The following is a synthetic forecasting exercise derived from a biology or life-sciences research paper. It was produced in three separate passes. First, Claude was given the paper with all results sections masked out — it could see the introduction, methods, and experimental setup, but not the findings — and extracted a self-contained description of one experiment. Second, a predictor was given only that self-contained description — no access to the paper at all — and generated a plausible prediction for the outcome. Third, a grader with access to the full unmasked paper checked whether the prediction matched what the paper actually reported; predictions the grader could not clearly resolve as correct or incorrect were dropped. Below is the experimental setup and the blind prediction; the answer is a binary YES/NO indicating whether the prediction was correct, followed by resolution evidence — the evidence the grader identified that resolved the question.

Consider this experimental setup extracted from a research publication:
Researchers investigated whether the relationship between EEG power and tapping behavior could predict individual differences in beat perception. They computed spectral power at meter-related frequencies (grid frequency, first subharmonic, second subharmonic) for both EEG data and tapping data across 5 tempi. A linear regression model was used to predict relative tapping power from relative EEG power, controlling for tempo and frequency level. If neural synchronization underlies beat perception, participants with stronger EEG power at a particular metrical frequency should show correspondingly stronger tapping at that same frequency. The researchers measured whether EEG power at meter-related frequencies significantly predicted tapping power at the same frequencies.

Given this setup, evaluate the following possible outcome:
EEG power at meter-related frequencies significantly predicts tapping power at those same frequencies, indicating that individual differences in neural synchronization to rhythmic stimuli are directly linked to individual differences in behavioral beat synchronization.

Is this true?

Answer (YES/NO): NO